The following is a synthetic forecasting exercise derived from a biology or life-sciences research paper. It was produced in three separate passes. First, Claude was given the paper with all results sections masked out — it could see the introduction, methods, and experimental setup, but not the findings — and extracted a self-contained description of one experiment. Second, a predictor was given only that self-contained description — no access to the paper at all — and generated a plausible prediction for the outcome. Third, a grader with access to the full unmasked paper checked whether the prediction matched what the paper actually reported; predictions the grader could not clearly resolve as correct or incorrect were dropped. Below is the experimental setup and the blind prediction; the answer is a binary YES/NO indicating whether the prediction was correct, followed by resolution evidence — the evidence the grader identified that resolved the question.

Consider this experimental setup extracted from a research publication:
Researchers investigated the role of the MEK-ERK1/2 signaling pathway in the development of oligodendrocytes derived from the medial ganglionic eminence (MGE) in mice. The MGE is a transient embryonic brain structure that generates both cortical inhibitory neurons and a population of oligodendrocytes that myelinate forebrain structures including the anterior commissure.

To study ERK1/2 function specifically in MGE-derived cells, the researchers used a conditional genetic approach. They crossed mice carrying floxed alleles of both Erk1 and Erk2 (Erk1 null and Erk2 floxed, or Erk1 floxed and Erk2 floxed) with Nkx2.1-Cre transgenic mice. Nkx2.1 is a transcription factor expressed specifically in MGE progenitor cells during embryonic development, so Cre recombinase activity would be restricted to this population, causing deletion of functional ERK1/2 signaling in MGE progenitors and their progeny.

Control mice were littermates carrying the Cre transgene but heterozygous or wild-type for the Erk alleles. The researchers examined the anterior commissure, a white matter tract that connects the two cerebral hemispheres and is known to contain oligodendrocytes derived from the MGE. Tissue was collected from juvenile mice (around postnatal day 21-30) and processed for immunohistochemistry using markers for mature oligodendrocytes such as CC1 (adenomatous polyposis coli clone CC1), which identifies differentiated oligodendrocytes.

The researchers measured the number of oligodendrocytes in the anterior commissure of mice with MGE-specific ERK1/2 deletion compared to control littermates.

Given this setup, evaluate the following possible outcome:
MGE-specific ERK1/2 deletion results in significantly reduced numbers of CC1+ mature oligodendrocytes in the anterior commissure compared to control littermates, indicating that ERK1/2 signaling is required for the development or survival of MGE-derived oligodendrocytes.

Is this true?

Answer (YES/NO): YES